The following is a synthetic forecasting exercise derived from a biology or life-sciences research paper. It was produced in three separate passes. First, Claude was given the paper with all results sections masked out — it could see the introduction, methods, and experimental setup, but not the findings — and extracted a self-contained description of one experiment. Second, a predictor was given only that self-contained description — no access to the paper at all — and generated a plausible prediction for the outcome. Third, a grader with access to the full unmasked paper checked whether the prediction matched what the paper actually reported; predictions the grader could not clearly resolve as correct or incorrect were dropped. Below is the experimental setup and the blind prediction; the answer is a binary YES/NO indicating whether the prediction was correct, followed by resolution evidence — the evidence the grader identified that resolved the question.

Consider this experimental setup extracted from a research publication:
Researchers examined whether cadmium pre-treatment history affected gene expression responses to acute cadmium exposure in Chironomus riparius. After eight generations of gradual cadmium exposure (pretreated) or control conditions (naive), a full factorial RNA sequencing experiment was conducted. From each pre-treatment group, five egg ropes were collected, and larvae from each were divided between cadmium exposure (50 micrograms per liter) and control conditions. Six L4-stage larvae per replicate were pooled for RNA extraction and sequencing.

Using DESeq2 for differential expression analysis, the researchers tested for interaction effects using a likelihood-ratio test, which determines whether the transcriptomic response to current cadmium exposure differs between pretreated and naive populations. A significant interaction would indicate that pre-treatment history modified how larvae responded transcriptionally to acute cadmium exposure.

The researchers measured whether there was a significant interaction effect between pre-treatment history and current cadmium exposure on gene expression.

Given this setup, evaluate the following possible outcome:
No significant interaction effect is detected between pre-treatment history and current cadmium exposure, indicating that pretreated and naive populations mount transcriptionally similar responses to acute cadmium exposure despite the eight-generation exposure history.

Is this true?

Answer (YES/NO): NO